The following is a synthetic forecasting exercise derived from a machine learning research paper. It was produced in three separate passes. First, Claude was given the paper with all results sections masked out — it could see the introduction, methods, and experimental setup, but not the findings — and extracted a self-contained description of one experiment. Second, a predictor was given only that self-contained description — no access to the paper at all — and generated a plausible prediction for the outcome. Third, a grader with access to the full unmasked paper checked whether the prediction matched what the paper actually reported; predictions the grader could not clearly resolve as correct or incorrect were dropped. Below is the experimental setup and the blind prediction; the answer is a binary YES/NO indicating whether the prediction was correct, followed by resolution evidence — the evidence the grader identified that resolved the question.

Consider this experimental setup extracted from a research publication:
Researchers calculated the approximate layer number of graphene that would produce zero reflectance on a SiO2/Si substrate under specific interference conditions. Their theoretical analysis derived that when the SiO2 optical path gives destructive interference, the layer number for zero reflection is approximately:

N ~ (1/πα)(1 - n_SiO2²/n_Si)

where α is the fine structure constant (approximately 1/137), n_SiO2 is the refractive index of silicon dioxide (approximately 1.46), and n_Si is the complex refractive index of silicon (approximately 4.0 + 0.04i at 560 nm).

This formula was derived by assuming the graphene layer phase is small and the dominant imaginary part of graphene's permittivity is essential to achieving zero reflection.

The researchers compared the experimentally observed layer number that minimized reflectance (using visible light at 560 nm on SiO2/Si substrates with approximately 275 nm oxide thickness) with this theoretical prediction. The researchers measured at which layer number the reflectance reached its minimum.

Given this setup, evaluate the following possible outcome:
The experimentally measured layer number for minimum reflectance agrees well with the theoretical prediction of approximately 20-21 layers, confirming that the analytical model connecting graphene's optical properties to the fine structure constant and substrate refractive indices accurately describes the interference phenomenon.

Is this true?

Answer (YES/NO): YES